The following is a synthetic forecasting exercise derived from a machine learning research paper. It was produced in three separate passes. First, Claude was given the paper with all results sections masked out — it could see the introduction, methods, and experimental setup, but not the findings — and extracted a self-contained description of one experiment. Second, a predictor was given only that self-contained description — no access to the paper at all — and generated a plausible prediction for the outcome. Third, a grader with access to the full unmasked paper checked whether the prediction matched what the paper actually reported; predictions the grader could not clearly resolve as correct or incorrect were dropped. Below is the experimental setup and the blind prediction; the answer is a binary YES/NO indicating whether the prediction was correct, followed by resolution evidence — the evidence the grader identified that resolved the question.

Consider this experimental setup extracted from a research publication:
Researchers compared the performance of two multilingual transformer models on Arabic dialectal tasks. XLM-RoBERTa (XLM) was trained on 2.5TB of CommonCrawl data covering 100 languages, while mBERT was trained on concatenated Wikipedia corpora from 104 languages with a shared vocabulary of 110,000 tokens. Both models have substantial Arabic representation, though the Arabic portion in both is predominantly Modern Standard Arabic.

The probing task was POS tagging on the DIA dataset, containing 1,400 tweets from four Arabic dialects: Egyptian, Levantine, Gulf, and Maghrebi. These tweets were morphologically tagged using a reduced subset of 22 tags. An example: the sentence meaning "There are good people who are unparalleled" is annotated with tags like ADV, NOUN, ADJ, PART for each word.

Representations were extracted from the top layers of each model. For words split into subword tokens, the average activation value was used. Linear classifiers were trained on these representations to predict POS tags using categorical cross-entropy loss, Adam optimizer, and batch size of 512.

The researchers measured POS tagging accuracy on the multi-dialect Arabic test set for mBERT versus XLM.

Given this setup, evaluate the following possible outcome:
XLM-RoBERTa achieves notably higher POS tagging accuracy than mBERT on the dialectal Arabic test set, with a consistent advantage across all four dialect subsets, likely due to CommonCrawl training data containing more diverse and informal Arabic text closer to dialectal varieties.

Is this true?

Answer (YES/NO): NO